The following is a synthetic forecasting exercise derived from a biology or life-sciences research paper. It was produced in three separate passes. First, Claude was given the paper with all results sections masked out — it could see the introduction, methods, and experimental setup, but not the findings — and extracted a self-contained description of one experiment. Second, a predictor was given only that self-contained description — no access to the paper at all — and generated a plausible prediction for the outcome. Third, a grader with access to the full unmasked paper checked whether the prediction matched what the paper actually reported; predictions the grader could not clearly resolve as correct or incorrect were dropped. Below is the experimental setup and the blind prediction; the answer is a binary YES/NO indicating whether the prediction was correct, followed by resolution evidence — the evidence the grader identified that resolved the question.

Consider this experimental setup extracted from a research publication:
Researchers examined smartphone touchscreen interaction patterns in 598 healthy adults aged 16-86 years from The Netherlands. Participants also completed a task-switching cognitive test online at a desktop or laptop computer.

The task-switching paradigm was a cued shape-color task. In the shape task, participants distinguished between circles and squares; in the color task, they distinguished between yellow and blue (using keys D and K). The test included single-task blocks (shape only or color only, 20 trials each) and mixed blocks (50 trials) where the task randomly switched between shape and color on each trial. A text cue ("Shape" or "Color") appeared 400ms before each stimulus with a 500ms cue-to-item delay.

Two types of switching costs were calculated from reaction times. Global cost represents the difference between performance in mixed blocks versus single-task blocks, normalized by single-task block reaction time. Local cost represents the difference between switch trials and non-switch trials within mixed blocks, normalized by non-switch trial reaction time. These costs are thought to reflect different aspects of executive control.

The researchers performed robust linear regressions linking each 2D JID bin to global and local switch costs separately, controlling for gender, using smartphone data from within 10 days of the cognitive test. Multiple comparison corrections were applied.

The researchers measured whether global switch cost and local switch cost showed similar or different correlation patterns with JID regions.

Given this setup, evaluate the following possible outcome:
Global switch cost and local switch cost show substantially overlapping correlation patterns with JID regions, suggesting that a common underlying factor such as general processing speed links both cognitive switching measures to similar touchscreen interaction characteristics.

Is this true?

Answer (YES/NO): NO